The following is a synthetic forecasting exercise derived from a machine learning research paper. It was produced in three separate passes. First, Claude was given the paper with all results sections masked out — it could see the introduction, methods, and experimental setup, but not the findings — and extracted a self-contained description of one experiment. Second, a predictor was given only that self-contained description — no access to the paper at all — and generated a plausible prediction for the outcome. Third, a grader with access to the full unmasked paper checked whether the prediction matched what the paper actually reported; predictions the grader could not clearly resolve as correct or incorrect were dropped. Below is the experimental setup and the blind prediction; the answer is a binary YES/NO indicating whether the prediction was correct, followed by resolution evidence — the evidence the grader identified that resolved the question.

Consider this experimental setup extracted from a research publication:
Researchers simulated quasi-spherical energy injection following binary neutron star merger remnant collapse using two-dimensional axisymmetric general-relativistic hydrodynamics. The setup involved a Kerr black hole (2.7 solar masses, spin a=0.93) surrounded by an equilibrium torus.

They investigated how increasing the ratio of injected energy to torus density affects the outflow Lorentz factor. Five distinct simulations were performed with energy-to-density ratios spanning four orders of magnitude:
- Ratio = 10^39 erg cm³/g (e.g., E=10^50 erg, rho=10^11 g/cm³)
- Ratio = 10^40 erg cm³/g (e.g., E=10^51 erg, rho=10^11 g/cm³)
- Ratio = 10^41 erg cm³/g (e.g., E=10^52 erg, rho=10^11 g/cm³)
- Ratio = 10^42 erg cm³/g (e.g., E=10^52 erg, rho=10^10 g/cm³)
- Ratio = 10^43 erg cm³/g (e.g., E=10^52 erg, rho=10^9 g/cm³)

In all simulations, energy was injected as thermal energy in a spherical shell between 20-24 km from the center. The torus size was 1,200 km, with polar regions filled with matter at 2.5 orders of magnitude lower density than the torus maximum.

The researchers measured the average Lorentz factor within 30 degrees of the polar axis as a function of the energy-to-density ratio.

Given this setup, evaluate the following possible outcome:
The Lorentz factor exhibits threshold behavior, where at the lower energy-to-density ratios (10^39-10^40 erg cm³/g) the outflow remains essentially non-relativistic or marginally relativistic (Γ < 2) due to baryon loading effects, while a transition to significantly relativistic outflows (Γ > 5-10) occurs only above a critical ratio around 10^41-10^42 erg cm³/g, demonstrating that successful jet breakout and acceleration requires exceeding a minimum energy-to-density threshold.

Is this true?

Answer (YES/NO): NO